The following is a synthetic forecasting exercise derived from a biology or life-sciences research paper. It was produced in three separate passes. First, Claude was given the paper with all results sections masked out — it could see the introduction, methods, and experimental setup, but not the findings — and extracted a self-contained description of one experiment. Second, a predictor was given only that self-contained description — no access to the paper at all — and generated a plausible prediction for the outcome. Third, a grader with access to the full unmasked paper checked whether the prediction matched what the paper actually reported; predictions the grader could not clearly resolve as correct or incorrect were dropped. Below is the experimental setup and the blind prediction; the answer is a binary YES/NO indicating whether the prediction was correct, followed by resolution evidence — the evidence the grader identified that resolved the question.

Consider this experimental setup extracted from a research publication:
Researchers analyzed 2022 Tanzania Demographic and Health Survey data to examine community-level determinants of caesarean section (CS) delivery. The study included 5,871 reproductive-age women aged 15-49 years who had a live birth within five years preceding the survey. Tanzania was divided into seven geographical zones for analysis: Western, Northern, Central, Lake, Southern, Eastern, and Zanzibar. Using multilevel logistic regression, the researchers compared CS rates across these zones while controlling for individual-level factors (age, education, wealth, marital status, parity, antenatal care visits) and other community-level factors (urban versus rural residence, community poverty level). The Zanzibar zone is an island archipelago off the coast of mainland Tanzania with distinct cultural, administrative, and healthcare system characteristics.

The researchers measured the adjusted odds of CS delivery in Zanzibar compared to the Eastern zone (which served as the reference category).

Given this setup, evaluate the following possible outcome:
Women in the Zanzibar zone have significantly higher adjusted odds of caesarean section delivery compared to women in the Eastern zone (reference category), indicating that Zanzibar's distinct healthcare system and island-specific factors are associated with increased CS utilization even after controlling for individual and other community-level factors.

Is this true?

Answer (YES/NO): NO